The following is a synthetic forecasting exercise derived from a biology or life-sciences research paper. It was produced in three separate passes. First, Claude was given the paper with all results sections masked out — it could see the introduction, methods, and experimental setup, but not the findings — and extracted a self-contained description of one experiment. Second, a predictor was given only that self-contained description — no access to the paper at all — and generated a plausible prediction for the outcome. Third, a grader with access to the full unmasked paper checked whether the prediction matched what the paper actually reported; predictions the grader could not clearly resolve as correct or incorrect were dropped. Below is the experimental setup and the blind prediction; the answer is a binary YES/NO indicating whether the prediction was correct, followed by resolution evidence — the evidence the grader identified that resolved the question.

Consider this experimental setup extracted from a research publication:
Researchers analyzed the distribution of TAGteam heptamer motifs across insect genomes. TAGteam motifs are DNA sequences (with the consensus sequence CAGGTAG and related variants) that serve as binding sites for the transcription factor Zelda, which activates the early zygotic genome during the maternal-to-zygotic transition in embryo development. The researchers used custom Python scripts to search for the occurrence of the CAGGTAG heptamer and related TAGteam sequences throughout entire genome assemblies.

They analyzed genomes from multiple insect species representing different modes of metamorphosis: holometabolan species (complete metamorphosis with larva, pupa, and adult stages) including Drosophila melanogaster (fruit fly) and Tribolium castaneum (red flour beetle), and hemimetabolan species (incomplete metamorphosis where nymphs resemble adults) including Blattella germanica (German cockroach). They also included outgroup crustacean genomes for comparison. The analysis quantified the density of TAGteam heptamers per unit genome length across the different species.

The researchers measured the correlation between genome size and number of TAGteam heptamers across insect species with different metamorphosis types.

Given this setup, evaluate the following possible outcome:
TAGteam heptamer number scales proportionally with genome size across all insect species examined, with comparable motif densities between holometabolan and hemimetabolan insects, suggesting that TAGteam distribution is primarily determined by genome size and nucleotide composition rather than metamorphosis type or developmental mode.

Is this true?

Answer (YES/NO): YES